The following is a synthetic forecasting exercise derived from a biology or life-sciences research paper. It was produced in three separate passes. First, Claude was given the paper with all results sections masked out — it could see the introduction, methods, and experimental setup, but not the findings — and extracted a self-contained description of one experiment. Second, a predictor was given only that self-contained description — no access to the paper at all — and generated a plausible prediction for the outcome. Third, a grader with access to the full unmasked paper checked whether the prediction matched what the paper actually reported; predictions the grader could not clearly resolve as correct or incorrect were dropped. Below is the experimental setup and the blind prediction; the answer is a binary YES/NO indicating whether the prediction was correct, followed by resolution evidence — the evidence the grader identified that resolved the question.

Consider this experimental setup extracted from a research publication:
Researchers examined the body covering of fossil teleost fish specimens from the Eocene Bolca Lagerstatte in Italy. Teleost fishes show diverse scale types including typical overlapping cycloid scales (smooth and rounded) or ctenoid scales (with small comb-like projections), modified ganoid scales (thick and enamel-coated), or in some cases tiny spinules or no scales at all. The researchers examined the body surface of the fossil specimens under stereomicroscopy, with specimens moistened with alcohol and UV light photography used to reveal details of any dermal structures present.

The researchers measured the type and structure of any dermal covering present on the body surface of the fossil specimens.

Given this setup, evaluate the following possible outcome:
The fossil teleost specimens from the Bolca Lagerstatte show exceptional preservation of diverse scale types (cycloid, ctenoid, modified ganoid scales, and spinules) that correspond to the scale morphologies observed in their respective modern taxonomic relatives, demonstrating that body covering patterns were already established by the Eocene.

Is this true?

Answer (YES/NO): NO